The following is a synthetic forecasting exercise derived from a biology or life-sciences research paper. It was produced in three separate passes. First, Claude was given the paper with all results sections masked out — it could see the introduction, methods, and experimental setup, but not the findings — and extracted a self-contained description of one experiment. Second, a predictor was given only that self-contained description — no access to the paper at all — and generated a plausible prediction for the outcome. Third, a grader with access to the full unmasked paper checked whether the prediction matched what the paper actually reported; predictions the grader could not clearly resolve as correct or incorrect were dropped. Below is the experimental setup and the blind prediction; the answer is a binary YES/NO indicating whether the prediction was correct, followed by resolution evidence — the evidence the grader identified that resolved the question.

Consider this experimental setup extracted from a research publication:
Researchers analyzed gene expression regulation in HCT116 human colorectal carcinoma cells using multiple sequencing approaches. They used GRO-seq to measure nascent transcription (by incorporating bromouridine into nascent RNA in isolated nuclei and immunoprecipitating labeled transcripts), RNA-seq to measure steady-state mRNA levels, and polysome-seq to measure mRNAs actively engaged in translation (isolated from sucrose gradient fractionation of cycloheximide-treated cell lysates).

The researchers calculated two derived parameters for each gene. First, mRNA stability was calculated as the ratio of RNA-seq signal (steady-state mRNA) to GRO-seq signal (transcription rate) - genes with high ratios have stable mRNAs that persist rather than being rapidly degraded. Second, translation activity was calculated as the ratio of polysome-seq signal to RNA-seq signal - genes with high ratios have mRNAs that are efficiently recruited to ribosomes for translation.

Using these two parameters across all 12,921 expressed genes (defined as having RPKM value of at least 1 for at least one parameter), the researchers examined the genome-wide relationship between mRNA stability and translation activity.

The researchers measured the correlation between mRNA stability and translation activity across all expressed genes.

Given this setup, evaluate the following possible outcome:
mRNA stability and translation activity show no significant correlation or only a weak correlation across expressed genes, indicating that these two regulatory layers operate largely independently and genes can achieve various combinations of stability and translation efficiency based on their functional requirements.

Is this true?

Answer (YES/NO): NO